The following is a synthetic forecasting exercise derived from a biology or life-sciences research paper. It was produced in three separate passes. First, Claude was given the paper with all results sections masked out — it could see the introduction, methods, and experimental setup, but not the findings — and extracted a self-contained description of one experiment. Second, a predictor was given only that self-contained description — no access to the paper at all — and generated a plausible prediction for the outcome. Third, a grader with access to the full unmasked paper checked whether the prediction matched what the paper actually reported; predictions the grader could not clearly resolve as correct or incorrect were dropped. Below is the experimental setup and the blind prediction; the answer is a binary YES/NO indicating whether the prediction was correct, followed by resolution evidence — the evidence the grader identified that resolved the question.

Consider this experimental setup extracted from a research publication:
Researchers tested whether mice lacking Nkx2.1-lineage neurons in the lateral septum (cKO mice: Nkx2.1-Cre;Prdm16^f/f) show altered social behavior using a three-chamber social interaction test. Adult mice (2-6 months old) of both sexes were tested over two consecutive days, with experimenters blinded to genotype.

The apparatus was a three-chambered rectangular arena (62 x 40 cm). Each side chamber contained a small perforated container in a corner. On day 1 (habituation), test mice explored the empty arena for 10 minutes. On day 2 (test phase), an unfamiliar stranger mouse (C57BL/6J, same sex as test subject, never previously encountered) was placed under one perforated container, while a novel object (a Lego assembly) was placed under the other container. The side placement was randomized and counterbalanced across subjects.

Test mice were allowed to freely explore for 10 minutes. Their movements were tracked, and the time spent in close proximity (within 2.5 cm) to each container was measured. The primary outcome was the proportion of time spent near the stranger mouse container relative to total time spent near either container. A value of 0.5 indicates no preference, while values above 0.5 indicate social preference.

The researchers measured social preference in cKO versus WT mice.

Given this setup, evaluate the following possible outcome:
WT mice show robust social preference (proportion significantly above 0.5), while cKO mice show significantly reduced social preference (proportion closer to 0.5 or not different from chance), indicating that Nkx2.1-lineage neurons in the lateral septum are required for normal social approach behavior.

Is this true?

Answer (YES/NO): NO